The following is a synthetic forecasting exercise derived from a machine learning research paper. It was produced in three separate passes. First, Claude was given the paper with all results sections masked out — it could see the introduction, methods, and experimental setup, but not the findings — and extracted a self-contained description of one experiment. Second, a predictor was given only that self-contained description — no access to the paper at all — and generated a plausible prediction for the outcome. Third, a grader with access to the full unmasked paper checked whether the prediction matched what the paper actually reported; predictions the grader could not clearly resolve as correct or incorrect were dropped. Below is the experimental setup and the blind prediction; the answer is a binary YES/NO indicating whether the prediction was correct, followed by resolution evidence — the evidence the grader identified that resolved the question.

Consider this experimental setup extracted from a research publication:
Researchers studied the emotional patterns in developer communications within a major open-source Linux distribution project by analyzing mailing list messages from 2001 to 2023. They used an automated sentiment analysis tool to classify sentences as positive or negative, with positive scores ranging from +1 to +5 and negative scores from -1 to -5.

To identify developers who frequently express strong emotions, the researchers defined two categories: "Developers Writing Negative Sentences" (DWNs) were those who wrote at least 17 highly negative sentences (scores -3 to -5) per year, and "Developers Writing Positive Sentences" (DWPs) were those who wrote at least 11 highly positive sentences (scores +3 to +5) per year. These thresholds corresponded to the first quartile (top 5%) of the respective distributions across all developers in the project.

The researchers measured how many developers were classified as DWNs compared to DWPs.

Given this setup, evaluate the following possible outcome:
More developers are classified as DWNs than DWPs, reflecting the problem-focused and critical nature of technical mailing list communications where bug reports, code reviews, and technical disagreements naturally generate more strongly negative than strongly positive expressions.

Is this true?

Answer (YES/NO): NO